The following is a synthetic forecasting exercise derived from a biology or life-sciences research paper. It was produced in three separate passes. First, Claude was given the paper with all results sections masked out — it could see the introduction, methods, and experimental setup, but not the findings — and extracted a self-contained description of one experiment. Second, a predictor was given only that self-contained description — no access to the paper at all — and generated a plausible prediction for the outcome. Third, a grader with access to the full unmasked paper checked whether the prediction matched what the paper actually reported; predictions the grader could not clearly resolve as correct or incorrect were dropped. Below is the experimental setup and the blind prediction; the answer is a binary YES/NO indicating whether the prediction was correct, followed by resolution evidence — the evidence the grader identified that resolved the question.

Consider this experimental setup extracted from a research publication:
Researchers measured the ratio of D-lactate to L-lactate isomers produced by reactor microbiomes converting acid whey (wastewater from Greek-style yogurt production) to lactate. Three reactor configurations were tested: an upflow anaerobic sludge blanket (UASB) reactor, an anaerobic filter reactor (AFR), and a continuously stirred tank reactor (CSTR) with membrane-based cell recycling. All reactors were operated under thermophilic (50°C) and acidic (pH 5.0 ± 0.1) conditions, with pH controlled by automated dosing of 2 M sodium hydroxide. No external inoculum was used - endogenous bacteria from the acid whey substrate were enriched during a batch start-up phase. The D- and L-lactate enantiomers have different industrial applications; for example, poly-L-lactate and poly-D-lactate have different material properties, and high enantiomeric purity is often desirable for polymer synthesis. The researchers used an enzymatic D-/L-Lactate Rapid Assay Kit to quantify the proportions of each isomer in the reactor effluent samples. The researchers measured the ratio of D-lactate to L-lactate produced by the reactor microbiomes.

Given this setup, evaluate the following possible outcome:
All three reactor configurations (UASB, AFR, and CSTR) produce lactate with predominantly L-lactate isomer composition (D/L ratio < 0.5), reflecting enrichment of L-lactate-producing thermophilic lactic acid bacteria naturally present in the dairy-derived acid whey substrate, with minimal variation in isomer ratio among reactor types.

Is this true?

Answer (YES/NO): NO